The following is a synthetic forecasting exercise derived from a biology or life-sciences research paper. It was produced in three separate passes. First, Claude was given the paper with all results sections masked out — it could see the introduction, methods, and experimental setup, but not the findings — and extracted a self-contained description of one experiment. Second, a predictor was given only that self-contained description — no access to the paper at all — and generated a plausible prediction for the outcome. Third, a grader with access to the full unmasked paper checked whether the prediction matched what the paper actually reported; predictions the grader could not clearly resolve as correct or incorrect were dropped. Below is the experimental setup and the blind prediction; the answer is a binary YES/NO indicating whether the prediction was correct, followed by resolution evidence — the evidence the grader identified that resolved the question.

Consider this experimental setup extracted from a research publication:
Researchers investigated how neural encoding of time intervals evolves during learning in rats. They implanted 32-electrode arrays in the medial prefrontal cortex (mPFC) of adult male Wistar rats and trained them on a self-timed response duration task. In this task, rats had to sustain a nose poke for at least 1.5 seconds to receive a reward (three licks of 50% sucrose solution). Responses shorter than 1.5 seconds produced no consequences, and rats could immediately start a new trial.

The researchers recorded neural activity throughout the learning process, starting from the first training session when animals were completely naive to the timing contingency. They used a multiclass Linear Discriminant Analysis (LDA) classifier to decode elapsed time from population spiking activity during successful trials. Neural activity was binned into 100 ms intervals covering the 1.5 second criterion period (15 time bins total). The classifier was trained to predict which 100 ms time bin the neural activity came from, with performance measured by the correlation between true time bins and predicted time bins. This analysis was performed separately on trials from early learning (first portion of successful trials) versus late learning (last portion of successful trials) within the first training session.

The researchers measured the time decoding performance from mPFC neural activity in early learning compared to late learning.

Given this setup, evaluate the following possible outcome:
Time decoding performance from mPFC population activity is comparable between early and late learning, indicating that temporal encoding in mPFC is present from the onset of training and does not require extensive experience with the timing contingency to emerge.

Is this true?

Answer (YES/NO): NO